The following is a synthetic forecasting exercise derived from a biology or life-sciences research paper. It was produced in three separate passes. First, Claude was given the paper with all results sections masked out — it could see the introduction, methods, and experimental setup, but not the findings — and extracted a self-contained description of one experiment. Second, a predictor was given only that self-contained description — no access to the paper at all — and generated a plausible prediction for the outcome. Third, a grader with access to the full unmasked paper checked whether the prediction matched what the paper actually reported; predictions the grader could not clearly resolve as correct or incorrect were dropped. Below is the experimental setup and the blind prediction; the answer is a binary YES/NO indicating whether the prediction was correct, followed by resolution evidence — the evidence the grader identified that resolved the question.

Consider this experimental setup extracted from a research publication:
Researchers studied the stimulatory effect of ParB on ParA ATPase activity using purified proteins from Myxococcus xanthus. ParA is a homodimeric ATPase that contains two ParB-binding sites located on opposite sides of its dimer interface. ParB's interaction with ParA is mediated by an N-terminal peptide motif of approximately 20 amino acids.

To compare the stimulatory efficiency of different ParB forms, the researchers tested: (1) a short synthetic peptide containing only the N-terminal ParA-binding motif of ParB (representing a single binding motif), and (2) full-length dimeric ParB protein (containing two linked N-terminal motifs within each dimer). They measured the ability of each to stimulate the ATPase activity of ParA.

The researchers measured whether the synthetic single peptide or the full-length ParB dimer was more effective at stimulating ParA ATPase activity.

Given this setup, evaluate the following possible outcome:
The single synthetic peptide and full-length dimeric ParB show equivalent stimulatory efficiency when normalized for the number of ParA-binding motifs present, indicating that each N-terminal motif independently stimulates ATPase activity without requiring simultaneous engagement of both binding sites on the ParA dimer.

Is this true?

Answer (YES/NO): NO